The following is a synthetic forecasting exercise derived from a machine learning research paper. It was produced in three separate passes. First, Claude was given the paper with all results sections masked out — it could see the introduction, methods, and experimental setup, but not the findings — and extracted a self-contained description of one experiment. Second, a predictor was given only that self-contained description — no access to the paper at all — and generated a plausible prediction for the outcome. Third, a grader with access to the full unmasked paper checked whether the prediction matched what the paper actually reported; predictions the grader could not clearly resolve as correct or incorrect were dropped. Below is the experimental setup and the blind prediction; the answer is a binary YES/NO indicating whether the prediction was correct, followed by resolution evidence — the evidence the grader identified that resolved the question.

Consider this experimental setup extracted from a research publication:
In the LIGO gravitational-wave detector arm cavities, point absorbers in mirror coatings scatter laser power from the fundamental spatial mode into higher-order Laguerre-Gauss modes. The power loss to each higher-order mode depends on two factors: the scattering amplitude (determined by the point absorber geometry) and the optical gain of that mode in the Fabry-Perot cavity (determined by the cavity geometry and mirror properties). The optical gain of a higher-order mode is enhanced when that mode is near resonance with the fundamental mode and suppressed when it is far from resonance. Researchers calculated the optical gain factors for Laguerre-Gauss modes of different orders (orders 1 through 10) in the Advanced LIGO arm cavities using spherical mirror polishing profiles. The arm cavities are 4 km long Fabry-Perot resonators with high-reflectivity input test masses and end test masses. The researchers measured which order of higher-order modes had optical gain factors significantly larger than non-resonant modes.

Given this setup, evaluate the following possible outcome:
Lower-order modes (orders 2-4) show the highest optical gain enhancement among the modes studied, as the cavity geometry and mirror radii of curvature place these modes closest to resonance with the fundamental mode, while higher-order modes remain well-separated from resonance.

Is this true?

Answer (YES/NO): NO